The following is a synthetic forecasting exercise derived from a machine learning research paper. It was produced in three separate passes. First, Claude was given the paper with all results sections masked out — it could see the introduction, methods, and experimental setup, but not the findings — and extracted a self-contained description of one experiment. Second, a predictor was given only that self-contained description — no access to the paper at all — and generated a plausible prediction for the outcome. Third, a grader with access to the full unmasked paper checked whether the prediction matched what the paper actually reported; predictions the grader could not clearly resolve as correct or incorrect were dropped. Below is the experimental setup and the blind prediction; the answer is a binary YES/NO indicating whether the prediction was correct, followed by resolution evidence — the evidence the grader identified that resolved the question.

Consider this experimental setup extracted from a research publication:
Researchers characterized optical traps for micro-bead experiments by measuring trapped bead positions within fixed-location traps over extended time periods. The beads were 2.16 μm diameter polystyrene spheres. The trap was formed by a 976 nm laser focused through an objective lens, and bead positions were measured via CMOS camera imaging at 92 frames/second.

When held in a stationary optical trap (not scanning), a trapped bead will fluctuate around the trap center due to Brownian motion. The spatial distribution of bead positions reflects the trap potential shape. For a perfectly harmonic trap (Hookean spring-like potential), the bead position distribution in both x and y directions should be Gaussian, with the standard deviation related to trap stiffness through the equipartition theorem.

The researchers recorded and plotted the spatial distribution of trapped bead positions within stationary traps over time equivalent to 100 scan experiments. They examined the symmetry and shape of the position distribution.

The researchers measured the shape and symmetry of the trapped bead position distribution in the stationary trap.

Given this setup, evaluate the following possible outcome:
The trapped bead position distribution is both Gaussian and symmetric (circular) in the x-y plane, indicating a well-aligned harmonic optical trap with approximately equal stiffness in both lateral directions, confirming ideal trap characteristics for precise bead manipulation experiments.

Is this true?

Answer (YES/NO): YES